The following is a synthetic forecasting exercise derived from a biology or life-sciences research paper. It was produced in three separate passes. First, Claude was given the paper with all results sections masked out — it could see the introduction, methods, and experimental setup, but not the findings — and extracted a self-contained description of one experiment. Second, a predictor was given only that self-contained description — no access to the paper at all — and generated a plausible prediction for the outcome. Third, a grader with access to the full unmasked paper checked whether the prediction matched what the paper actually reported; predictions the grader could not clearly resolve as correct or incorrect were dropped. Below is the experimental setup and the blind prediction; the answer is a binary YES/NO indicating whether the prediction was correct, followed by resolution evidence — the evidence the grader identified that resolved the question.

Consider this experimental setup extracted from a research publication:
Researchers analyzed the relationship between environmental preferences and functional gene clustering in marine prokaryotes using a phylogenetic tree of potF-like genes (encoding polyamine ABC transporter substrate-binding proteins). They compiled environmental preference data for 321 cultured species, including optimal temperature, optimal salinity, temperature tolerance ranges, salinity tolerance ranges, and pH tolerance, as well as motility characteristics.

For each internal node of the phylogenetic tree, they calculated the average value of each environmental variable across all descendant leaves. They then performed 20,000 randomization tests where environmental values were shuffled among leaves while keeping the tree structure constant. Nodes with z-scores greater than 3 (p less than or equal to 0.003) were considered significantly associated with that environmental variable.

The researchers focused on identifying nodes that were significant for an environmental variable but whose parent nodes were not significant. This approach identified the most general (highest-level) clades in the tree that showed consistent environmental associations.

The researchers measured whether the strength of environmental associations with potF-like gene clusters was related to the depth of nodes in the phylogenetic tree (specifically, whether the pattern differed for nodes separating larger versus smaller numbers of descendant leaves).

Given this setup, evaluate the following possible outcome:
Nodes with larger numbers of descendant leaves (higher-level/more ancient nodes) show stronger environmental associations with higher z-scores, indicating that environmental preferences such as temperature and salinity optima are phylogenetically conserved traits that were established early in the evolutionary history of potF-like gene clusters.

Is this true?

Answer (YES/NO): NO